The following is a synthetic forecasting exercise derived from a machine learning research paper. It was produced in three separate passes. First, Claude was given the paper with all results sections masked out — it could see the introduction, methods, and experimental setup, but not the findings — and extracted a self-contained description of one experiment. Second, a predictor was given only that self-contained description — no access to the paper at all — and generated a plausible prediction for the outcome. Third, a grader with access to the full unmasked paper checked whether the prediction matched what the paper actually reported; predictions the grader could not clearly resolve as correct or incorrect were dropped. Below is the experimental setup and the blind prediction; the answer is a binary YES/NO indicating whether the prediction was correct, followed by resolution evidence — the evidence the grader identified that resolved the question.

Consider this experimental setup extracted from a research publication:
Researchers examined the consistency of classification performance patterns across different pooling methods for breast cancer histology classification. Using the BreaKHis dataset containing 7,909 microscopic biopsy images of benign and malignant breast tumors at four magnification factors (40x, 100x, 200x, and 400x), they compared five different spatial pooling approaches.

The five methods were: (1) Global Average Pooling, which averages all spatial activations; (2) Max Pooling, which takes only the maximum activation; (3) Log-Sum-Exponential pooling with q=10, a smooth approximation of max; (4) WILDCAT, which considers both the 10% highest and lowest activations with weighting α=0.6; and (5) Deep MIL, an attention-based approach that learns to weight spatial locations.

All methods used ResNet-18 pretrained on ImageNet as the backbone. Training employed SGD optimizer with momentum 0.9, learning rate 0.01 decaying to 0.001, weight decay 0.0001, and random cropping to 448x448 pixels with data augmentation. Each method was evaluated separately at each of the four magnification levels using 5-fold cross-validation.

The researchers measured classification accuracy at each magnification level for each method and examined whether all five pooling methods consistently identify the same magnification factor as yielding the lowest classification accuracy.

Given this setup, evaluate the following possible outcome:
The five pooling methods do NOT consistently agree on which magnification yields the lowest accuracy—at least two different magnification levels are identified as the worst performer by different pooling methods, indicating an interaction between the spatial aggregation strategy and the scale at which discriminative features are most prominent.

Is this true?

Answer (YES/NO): NO